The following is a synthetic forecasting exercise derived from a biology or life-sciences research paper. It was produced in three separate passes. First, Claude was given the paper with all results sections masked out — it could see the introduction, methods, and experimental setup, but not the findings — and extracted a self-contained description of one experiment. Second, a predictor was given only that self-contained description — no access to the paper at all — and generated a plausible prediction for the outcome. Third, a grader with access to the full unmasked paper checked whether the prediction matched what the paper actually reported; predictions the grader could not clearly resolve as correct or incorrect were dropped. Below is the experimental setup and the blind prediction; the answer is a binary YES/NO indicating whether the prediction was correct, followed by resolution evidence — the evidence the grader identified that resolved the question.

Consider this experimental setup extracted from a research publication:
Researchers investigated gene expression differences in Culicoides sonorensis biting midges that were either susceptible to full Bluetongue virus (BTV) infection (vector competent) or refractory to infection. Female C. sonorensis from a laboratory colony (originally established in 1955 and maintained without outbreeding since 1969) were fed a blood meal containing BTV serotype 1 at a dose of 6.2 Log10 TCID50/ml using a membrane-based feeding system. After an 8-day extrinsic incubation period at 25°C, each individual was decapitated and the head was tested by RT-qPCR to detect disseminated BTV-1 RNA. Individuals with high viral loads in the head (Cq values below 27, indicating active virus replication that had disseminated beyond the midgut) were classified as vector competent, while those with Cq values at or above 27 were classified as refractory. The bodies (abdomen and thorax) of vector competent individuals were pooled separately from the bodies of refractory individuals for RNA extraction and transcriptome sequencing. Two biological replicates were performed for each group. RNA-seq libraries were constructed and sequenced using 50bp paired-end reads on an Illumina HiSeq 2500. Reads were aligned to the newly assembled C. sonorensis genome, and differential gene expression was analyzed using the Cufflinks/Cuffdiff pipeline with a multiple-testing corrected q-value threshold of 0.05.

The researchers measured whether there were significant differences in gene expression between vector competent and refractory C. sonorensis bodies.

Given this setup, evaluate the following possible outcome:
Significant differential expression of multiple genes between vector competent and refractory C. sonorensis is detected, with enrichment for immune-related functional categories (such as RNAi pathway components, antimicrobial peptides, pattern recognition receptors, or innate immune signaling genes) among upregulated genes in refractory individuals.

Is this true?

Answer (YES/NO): NO